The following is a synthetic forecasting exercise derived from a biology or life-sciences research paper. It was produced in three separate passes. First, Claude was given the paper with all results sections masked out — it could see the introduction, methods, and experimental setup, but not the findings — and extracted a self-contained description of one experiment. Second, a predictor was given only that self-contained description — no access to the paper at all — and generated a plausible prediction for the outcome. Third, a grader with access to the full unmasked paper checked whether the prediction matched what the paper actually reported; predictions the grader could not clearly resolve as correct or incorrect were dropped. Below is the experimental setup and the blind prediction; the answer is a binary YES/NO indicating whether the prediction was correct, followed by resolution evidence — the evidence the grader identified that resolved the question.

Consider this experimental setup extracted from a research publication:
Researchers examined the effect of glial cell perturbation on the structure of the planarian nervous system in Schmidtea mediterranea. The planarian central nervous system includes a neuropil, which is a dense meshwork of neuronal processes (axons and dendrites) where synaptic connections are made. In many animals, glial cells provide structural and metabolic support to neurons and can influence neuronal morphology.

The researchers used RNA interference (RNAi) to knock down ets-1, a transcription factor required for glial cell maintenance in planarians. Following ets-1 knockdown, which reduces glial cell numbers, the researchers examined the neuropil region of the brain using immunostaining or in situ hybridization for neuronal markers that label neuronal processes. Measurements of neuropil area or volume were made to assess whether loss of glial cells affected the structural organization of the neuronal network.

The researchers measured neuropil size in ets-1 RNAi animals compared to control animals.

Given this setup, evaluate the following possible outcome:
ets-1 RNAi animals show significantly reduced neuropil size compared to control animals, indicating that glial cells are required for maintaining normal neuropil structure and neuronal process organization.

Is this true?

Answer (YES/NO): YES